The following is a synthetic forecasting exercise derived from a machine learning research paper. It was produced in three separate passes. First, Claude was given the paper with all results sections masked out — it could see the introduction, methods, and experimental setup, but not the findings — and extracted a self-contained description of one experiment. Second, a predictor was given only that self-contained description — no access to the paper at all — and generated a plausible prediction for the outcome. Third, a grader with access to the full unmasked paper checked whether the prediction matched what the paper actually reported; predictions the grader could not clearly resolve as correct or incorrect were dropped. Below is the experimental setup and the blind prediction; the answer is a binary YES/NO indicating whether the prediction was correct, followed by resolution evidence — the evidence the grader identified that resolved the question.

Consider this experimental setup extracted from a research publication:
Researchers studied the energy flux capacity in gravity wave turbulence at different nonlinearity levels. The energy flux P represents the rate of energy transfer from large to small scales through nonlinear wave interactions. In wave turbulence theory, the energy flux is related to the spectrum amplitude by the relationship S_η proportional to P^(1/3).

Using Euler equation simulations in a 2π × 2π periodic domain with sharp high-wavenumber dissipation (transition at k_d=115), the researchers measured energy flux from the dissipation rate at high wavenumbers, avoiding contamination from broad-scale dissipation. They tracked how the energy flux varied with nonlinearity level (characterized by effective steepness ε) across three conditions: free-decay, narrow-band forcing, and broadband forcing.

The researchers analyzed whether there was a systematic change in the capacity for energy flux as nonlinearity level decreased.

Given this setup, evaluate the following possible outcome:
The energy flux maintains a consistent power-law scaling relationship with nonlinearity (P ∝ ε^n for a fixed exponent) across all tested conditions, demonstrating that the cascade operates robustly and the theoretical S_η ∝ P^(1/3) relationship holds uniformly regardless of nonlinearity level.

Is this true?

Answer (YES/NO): NO